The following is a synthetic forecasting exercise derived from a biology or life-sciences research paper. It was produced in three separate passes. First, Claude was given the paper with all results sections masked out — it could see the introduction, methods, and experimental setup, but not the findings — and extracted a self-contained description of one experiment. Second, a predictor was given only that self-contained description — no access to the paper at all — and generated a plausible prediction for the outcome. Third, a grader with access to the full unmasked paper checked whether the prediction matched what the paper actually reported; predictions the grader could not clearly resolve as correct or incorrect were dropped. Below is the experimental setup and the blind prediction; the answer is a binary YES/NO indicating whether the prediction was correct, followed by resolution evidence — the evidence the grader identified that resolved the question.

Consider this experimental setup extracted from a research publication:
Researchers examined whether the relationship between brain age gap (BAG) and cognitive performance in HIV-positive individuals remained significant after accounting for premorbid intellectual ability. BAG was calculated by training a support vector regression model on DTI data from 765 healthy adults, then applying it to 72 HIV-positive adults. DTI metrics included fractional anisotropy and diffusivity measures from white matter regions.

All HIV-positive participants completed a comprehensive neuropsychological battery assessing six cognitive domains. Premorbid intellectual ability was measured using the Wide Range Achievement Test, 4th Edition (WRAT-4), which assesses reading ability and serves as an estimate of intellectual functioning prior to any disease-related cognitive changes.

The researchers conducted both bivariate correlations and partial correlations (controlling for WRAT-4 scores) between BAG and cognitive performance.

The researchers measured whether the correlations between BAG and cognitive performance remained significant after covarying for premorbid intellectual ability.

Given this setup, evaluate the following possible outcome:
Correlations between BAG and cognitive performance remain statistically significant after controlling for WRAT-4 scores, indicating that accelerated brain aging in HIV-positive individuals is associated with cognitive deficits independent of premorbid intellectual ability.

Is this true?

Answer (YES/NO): YES